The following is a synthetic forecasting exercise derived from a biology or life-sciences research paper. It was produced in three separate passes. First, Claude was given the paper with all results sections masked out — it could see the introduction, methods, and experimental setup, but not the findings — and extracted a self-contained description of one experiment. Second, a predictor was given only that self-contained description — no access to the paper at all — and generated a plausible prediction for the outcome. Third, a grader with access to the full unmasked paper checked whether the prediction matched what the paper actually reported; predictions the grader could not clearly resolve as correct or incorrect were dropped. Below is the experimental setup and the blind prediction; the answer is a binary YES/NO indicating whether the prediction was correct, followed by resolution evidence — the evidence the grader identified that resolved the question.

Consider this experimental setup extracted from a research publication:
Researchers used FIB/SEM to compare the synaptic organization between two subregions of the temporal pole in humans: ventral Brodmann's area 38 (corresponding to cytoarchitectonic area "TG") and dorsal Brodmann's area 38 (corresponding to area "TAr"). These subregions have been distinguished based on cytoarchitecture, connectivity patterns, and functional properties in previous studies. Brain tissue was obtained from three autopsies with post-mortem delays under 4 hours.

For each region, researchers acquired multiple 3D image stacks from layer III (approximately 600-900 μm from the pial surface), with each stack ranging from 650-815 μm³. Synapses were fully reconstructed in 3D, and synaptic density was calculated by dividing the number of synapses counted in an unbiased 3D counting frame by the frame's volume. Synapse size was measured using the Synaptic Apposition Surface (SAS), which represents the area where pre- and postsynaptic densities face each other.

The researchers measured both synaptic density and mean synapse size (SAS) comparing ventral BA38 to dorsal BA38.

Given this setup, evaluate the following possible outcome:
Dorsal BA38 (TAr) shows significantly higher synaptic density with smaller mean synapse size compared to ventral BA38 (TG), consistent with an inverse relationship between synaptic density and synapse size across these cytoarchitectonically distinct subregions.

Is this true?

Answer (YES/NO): YES